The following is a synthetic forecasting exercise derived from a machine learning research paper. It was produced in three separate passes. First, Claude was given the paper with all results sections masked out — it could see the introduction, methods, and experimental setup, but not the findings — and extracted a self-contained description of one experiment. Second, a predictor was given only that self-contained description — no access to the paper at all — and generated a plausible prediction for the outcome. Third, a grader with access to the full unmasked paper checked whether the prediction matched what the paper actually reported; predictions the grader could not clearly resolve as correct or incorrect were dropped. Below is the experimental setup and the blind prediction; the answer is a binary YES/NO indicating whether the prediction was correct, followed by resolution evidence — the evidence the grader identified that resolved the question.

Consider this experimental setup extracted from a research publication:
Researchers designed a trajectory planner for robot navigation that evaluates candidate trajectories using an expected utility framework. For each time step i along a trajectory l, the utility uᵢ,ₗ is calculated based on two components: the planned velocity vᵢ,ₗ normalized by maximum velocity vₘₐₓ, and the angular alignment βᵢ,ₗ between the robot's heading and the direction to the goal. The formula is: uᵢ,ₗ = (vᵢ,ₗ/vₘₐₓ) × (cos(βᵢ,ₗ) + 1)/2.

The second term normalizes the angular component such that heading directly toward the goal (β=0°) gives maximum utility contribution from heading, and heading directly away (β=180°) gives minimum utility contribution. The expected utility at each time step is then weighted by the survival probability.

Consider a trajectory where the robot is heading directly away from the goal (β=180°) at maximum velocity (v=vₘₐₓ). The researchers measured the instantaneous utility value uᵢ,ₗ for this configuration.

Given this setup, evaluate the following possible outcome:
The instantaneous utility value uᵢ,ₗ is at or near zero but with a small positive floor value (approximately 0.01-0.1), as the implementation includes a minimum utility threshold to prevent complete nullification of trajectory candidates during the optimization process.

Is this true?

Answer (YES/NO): NO